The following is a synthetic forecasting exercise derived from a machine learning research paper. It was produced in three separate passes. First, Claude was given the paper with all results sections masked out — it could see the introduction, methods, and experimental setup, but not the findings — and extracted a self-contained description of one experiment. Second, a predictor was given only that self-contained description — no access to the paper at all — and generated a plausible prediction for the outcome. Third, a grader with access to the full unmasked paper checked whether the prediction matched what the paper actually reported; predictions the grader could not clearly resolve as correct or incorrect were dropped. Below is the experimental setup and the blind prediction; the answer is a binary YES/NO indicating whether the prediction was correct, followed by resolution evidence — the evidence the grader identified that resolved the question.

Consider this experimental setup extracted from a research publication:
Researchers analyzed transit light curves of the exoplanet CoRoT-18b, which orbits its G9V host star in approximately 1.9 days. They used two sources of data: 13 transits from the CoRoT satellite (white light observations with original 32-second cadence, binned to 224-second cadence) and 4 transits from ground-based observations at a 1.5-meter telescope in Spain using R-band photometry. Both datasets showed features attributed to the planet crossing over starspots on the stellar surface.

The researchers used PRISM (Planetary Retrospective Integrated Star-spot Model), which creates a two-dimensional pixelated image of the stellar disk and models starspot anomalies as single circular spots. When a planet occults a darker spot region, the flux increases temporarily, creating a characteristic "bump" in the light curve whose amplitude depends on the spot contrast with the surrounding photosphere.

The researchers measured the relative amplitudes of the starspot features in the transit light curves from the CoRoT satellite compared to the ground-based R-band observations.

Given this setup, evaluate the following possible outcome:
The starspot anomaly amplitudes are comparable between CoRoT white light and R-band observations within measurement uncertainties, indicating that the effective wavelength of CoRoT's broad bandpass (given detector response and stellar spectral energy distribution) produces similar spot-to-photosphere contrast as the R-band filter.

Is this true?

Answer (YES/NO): NO